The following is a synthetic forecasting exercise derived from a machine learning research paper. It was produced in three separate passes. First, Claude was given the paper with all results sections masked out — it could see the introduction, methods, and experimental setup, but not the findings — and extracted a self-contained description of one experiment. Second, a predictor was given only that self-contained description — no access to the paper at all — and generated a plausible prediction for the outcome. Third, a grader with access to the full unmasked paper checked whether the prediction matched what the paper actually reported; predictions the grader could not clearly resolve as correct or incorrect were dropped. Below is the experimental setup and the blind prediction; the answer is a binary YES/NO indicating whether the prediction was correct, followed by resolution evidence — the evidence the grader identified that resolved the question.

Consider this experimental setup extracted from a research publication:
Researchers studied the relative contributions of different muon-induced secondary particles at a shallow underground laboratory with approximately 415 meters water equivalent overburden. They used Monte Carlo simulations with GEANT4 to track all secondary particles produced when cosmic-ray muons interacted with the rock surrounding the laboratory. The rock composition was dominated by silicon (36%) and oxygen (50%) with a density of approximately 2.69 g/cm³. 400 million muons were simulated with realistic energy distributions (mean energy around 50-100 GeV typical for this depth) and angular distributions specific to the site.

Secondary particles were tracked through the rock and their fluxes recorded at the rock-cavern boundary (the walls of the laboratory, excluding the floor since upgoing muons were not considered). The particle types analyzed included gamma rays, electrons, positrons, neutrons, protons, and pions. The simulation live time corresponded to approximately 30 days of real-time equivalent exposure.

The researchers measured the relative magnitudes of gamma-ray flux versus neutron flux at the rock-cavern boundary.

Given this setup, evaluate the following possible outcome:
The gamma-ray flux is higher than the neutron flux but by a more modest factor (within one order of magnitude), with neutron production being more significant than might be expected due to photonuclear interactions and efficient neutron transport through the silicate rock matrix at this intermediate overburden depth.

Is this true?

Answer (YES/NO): NO